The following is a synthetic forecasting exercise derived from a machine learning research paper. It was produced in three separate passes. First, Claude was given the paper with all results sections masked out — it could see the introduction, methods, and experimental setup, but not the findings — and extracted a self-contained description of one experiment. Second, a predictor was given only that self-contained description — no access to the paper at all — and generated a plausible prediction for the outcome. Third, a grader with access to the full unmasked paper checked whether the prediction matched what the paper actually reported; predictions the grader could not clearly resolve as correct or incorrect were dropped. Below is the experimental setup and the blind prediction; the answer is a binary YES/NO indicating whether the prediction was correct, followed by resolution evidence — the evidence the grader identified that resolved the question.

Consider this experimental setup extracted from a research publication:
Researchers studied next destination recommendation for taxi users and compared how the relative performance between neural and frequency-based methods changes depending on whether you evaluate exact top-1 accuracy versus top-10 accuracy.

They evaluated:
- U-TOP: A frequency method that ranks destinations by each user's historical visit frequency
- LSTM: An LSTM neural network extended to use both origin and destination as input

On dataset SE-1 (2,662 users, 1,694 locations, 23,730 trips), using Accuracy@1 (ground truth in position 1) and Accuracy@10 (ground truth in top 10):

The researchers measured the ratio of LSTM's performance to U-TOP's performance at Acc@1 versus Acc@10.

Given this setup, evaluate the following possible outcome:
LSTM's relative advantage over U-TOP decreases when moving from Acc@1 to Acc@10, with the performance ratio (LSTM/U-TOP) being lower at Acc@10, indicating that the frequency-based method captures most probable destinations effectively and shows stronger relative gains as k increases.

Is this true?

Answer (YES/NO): YES